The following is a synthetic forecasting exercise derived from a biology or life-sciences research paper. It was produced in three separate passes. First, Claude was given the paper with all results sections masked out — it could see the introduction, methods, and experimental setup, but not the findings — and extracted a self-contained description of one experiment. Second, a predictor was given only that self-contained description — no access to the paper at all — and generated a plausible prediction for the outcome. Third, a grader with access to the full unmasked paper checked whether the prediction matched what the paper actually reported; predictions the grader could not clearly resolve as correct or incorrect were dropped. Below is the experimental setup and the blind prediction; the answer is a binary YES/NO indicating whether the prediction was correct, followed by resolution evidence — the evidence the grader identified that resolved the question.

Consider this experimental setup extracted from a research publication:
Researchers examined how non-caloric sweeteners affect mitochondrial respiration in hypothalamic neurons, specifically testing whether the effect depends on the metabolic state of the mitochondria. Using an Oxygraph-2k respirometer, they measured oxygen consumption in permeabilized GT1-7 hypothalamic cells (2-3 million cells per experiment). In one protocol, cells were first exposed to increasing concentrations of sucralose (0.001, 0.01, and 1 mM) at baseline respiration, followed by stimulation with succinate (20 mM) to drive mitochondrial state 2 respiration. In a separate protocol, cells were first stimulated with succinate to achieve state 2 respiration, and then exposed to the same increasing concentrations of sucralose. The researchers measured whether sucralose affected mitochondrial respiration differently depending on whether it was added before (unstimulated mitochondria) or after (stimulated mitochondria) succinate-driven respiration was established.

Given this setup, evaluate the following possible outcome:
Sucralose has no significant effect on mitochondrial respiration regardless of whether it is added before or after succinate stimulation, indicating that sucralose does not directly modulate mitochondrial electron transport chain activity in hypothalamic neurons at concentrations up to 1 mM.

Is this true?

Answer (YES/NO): NO